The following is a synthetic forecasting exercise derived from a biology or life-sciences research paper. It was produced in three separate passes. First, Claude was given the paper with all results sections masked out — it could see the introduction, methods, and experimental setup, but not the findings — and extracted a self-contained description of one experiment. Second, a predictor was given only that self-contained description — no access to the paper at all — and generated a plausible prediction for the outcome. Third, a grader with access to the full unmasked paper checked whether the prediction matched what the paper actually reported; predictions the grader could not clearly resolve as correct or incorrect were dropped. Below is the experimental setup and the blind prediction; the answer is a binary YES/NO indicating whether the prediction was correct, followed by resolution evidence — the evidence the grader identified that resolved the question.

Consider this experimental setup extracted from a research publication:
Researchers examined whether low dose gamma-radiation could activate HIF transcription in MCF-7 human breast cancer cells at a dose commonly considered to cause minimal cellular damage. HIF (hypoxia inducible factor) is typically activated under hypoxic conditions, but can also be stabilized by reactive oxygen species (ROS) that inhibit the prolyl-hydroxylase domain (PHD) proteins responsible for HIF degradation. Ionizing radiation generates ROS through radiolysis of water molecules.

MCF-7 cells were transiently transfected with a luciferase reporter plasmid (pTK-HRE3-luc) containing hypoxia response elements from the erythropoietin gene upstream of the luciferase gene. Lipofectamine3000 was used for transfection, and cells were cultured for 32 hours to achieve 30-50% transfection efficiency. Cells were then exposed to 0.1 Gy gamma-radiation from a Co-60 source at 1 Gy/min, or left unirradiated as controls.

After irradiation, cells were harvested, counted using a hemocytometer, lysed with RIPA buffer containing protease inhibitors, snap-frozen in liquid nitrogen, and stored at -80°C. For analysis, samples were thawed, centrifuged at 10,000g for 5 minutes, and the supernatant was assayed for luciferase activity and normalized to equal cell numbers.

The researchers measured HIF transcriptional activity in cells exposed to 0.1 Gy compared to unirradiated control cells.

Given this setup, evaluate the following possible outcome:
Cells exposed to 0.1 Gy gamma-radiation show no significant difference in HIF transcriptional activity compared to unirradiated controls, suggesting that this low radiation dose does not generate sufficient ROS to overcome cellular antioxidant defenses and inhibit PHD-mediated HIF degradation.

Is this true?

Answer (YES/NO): NO